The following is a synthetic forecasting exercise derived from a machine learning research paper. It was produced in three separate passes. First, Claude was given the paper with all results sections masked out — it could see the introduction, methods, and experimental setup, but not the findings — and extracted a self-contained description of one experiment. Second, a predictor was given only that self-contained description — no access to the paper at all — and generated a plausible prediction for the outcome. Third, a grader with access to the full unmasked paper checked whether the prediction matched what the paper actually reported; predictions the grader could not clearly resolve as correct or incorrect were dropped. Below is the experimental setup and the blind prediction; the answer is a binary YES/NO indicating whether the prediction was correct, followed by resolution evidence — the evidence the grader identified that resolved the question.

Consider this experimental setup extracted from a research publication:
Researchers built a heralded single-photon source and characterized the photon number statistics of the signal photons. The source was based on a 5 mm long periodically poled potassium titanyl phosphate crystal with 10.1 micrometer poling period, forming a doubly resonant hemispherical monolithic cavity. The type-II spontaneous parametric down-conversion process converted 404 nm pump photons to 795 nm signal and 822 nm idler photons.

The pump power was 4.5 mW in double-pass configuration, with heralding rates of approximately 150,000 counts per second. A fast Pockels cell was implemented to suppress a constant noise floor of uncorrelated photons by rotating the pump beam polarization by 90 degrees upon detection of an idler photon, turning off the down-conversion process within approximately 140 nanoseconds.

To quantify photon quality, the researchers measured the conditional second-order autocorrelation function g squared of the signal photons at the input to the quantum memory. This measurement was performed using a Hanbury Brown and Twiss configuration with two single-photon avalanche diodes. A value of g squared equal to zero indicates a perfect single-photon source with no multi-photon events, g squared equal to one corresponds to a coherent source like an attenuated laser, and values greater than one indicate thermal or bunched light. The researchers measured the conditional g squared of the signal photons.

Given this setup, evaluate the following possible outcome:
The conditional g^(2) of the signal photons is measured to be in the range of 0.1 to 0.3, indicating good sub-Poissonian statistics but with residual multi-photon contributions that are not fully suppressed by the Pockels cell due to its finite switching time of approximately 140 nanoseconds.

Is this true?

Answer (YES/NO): NO